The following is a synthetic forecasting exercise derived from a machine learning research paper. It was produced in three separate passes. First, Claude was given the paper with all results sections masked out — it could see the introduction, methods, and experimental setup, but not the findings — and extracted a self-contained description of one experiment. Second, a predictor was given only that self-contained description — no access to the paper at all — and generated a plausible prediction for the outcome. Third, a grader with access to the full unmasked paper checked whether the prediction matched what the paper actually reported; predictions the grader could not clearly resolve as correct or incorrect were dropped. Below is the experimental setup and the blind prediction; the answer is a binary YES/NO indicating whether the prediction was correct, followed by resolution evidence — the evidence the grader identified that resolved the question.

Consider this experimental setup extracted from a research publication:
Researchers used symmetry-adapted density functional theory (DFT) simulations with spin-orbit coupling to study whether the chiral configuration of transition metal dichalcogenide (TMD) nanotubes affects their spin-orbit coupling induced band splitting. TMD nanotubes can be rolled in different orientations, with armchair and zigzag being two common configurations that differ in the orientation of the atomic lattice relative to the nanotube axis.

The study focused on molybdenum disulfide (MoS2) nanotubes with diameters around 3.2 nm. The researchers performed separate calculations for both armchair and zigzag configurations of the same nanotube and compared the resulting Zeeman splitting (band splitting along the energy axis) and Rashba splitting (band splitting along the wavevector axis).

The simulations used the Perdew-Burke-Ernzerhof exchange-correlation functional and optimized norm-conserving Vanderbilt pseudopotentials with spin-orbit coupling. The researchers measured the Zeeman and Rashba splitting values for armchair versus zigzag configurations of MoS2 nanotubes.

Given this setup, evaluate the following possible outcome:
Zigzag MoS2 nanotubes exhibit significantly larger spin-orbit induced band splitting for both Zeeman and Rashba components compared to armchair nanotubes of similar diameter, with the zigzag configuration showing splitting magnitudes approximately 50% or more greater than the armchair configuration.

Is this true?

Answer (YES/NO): NO